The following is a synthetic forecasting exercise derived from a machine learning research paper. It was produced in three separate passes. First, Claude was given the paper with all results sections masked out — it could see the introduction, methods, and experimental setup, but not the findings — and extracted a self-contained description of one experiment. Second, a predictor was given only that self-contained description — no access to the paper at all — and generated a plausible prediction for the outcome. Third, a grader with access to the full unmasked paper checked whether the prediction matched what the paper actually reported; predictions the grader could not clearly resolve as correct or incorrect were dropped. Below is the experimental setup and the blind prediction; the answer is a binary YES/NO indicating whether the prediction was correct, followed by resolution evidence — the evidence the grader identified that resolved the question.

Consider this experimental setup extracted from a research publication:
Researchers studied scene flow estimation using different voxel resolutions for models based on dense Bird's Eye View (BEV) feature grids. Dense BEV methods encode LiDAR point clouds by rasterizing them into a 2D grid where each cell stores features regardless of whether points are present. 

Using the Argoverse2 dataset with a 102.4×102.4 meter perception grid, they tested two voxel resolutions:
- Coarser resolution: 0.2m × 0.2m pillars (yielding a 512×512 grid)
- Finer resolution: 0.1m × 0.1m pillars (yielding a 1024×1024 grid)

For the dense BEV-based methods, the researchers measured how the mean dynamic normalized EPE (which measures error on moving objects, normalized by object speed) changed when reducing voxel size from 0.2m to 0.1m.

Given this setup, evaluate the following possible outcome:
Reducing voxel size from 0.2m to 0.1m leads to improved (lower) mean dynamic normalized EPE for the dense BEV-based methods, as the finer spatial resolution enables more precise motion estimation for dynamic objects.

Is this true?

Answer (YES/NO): YES